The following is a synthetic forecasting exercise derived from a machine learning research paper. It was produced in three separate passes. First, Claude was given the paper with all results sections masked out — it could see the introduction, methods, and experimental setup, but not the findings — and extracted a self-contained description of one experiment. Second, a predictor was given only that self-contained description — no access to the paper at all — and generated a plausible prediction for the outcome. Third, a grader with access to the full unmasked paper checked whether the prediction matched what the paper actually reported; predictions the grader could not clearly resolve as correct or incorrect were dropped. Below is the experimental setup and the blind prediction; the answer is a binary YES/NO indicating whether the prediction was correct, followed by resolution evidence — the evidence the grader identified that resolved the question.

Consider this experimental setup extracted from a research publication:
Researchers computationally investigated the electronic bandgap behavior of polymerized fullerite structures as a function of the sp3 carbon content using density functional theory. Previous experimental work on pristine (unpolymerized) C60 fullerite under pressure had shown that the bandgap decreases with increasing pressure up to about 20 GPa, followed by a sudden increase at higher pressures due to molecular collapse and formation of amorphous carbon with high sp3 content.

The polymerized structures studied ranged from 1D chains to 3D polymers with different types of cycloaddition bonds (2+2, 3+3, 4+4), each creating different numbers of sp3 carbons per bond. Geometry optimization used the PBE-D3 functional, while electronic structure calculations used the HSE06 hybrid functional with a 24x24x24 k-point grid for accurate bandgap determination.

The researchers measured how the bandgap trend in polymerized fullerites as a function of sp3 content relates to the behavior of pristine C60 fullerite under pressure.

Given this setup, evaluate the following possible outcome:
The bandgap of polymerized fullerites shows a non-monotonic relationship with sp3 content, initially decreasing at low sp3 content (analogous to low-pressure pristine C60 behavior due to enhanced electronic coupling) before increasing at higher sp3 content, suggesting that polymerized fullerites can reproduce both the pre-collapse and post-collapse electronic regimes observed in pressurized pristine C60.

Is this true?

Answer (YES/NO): YES